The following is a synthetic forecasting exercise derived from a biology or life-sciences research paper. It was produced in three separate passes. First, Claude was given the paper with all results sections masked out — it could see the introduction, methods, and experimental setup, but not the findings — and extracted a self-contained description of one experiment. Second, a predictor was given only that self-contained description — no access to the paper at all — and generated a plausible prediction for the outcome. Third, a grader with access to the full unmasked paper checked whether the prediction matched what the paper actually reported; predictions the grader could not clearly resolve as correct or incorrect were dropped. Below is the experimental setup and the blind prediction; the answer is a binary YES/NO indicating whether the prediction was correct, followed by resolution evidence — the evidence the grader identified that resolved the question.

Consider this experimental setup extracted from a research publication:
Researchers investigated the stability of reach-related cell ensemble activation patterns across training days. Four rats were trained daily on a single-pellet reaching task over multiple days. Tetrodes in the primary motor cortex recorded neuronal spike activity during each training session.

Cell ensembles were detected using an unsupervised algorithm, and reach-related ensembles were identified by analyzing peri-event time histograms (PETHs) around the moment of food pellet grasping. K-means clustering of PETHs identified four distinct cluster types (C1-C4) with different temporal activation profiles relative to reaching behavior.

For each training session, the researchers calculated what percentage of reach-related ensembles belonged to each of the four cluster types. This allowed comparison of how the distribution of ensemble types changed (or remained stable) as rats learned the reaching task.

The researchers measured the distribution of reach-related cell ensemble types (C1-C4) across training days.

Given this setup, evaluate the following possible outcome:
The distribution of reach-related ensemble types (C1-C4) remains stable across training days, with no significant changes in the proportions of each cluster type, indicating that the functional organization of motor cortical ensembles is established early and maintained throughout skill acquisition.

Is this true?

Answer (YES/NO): YES